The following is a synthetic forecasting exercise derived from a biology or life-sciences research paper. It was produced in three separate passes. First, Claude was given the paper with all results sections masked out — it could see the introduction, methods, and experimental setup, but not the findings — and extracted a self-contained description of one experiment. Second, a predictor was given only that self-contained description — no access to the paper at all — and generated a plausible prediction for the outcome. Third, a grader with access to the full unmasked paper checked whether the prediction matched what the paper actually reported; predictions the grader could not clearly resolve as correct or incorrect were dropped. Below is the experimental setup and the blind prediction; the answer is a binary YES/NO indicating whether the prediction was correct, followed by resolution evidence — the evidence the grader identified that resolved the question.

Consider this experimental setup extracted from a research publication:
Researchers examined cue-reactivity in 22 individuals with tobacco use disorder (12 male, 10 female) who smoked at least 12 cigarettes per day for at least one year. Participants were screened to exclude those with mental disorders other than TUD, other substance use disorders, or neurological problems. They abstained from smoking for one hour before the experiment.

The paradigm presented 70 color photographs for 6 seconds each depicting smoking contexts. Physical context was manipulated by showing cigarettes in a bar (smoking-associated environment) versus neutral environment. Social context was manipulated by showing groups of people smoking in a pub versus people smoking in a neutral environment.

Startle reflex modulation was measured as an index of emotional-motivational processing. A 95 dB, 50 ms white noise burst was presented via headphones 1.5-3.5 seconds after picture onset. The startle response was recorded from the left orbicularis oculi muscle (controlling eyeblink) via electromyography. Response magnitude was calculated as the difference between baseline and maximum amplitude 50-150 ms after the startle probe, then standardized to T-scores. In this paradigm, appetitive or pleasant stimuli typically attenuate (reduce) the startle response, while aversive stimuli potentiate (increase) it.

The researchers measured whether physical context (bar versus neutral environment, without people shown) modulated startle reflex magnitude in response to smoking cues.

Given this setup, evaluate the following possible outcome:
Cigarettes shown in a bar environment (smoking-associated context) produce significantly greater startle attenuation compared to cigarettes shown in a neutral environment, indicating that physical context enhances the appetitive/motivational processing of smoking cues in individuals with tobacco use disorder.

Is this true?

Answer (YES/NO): NO